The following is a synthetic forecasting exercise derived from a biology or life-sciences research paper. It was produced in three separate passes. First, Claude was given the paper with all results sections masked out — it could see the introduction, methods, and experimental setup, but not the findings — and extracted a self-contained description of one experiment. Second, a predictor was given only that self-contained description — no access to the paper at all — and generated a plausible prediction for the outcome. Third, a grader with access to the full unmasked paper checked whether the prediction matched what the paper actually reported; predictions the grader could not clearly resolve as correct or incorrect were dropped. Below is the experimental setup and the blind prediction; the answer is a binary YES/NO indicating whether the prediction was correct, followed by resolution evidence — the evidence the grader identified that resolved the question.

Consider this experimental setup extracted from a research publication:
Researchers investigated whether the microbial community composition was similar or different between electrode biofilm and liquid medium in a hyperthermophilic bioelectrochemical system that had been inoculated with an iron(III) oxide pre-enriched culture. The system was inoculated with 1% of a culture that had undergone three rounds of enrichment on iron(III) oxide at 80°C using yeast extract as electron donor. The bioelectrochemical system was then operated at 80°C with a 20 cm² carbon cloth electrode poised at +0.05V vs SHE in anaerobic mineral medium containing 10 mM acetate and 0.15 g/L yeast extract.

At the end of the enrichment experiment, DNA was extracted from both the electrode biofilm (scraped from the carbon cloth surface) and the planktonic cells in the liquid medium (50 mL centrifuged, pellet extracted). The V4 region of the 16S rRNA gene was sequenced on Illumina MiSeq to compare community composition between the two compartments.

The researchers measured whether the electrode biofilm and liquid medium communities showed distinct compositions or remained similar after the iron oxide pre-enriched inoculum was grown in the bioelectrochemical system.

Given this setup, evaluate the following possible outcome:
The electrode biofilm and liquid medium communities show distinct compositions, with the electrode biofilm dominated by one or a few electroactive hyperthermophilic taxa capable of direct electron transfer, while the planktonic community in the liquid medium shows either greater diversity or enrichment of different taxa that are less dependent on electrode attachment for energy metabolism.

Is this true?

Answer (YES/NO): NO